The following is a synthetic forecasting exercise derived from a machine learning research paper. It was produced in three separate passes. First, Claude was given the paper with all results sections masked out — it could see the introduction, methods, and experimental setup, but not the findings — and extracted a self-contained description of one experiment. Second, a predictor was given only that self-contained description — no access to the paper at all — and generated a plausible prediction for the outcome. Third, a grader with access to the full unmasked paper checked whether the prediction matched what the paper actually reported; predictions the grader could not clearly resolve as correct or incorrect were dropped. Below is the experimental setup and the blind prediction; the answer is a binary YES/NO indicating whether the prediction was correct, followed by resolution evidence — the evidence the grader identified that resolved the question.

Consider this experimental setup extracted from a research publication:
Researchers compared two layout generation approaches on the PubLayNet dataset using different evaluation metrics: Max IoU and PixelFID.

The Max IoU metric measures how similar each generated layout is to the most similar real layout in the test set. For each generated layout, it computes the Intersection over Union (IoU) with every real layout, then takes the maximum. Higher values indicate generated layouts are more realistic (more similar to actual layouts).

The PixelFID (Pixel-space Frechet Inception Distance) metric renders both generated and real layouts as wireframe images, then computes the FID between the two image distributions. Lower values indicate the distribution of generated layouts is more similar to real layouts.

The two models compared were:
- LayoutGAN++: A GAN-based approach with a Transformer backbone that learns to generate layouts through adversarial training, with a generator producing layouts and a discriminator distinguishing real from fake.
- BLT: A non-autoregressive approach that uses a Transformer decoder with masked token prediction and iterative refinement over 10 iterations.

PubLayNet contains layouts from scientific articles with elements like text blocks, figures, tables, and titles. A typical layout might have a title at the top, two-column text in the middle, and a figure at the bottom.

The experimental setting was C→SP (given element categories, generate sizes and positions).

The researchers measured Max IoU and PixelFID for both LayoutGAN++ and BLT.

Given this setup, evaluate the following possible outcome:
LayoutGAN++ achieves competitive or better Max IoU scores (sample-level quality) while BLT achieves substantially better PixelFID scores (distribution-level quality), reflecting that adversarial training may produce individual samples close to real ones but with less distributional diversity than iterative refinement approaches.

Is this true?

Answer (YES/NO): YES